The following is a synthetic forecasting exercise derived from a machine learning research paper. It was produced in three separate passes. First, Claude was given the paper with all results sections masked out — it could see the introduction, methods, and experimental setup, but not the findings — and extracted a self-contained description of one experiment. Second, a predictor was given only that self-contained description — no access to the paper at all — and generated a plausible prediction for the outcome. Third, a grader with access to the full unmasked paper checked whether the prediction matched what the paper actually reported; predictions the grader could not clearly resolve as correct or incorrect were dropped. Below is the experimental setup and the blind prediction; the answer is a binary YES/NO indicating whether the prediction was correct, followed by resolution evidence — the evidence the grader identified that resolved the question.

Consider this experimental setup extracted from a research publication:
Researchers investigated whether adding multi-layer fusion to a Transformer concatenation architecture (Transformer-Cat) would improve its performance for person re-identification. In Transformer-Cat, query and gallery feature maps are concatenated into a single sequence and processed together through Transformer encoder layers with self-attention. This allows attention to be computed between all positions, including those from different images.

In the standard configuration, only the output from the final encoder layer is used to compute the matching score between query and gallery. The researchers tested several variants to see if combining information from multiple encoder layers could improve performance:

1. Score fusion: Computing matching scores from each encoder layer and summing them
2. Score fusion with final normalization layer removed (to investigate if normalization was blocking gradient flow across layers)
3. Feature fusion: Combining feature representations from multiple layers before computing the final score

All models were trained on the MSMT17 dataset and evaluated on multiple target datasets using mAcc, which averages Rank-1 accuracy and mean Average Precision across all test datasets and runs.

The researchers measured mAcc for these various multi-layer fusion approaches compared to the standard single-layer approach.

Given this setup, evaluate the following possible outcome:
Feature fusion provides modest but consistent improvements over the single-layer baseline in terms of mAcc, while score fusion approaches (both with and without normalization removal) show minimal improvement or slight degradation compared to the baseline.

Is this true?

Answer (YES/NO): NO